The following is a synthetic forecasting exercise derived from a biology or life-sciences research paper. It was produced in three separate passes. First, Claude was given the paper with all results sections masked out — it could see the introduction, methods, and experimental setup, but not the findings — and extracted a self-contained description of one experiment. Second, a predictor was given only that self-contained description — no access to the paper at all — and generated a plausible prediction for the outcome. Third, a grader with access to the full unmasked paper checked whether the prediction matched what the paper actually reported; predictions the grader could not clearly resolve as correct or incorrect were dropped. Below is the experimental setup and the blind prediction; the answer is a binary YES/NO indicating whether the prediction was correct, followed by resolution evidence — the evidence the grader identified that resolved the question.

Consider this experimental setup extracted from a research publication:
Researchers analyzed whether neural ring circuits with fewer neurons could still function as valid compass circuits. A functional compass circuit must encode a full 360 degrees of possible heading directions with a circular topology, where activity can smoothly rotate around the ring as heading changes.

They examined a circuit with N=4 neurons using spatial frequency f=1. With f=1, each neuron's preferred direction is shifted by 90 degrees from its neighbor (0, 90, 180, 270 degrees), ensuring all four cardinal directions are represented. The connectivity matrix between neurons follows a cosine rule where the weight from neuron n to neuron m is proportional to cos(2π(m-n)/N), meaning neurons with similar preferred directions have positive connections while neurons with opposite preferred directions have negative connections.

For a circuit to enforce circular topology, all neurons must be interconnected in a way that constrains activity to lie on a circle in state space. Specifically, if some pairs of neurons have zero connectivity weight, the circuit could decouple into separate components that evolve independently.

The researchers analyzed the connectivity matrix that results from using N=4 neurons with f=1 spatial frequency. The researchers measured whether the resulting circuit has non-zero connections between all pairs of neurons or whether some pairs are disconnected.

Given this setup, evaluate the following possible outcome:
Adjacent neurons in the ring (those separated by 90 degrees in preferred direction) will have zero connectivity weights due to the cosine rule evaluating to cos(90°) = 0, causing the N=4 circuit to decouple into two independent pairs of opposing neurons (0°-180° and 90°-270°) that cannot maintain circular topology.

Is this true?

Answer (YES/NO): YES